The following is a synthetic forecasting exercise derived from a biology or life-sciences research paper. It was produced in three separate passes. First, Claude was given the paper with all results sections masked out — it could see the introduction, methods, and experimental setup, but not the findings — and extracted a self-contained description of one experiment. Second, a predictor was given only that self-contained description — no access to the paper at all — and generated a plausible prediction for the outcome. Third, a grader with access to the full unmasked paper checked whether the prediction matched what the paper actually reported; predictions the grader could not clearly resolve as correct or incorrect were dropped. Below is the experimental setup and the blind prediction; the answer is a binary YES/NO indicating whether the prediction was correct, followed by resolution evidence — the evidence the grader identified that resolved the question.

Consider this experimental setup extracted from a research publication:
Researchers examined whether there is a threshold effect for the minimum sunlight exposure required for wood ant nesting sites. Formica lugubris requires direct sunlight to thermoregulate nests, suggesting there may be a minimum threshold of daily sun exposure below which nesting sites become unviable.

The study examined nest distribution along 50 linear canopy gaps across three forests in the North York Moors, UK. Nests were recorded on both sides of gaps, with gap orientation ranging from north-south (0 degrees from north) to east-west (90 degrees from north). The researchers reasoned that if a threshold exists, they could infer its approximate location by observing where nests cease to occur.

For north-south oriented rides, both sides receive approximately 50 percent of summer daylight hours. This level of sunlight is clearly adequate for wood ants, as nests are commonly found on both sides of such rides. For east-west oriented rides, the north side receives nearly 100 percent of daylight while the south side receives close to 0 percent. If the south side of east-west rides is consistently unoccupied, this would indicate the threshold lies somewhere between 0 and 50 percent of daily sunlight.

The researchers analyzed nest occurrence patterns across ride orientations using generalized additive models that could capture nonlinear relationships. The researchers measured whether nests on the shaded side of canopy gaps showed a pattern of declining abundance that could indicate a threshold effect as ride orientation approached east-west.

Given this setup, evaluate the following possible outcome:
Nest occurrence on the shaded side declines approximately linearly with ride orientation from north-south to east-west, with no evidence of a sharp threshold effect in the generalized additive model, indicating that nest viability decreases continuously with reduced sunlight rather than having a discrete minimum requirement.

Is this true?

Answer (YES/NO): NO